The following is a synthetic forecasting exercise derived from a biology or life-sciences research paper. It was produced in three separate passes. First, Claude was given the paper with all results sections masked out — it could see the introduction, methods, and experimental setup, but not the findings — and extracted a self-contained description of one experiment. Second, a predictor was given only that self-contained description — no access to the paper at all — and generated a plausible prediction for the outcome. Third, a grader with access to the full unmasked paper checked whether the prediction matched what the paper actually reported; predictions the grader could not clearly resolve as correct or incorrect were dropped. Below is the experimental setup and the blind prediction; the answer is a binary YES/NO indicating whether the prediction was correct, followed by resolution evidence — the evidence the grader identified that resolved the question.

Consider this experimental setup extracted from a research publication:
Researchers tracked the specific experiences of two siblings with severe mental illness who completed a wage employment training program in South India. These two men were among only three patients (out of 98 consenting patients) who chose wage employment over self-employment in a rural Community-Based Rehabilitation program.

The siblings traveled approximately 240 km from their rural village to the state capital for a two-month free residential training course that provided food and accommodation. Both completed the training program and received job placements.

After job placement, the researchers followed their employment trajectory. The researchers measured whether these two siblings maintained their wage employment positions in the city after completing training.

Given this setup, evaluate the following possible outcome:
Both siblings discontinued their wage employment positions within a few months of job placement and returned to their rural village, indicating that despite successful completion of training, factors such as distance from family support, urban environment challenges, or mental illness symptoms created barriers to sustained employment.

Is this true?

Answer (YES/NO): YES